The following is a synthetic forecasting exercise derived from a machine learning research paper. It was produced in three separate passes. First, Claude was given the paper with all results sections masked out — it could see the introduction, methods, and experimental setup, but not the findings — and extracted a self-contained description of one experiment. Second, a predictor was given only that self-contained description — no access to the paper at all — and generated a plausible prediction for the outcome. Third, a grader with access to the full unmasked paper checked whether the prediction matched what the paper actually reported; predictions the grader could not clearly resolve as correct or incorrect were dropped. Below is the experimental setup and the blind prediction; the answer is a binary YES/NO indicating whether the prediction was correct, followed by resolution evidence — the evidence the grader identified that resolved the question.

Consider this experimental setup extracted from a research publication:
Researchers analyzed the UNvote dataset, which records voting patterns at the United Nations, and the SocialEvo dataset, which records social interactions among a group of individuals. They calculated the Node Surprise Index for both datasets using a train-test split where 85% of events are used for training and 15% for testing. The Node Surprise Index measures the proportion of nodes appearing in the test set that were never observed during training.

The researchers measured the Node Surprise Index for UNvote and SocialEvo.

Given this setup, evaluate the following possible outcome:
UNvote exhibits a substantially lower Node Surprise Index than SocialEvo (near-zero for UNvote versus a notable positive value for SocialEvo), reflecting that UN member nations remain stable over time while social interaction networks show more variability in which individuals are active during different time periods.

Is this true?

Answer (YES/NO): NO